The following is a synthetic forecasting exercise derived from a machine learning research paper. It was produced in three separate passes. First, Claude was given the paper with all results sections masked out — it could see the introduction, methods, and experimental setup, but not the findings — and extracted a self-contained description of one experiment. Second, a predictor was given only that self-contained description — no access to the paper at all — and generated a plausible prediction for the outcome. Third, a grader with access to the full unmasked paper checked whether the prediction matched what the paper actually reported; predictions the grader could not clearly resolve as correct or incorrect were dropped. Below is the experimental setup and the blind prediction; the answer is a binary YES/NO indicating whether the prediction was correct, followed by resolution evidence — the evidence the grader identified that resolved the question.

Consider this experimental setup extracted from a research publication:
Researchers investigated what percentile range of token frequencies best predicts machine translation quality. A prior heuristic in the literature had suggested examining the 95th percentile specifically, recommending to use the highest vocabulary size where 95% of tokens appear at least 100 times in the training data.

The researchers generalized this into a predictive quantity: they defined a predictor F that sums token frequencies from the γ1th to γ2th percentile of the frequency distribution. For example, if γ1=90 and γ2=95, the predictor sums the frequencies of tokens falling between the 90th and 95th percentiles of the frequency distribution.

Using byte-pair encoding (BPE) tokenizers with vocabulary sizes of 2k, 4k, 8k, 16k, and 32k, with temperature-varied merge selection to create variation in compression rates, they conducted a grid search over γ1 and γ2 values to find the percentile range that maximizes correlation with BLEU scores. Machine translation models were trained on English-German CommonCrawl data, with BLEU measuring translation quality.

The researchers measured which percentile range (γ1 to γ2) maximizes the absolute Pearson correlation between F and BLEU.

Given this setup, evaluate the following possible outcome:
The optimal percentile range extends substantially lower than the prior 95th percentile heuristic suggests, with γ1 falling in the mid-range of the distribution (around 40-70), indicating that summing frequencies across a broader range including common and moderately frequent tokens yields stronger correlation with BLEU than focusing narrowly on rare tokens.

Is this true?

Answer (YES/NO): NO